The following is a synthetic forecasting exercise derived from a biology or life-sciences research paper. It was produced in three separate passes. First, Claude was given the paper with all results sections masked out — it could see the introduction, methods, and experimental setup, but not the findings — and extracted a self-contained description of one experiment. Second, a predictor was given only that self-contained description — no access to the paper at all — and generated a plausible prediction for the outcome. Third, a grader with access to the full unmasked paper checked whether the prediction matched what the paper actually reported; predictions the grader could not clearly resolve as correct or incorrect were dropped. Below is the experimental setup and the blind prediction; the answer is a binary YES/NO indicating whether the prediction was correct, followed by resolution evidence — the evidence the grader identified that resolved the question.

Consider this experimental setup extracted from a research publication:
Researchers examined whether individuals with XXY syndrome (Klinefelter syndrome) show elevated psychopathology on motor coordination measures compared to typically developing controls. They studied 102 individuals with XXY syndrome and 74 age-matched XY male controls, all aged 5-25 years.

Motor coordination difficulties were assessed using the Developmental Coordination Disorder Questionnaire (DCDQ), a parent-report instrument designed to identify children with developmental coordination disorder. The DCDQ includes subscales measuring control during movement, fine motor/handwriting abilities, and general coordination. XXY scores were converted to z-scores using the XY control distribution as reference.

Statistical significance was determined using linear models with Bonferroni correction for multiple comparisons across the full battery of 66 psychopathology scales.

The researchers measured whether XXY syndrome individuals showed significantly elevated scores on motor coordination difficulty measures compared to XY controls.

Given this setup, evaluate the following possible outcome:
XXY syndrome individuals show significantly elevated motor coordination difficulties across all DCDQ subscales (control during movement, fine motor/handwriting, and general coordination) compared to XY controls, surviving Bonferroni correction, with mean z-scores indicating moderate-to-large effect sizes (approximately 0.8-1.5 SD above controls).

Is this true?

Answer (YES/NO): NO